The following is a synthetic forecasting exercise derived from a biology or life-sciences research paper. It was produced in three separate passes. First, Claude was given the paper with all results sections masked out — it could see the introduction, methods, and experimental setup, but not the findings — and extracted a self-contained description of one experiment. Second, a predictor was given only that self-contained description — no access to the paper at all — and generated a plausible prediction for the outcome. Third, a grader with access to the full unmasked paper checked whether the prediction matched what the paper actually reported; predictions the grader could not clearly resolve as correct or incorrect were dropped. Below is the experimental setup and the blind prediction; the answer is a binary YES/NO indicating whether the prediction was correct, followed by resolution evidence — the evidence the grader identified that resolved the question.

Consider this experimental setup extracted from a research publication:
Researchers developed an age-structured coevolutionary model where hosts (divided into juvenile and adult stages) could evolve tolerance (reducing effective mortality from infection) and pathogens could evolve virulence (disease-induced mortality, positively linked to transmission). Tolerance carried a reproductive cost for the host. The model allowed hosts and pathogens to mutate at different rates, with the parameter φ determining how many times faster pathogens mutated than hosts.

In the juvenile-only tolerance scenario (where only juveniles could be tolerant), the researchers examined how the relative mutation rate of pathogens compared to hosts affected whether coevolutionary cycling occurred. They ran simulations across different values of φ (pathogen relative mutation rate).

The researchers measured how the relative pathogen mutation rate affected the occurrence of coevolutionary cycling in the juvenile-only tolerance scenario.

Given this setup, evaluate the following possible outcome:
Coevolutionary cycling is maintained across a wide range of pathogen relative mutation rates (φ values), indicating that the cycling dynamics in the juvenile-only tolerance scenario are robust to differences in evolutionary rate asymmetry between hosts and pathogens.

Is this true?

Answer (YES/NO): NO